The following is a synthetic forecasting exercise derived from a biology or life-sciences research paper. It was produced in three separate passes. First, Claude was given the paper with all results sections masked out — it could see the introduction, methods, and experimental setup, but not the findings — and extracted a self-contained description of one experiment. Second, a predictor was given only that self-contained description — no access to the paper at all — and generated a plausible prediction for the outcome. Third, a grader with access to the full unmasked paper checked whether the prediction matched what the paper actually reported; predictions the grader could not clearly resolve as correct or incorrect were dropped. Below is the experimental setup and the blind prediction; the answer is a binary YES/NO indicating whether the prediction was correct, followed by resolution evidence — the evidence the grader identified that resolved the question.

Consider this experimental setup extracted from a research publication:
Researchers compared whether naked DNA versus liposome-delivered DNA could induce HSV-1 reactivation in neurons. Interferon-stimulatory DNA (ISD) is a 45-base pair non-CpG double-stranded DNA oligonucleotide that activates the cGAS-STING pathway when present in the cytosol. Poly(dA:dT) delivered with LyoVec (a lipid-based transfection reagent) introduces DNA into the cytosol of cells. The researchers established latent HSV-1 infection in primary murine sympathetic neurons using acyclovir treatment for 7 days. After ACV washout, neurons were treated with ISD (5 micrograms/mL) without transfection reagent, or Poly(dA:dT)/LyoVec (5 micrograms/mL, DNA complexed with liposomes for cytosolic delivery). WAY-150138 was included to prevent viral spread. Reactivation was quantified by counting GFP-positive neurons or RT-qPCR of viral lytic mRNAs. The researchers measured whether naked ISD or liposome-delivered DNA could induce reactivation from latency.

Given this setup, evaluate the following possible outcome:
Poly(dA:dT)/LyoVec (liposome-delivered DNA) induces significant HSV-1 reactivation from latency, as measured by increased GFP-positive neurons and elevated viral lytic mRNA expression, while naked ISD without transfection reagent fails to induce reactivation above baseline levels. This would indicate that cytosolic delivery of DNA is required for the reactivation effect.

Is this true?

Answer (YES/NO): NO